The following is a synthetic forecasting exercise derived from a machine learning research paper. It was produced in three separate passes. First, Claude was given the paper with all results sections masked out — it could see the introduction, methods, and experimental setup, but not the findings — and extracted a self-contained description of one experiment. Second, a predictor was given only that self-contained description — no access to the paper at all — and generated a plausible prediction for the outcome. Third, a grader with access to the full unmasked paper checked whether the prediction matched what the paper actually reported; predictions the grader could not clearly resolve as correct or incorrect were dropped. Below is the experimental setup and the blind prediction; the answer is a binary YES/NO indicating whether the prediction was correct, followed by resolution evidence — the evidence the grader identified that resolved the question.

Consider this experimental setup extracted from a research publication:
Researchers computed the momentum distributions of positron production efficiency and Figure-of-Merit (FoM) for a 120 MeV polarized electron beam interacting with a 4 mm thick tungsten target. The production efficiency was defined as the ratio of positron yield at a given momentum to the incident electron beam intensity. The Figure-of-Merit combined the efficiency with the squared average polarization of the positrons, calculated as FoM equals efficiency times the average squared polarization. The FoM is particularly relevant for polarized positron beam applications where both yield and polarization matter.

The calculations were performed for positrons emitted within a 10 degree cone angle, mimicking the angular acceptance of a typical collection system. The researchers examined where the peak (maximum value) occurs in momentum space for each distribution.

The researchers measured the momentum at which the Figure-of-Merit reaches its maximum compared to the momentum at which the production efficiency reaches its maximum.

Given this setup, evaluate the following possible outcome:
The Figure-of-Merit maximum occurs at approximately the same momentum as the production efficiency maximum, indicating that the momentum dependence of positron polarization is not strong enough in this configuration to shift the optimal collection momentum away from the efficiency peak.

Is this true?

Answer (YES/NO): NO